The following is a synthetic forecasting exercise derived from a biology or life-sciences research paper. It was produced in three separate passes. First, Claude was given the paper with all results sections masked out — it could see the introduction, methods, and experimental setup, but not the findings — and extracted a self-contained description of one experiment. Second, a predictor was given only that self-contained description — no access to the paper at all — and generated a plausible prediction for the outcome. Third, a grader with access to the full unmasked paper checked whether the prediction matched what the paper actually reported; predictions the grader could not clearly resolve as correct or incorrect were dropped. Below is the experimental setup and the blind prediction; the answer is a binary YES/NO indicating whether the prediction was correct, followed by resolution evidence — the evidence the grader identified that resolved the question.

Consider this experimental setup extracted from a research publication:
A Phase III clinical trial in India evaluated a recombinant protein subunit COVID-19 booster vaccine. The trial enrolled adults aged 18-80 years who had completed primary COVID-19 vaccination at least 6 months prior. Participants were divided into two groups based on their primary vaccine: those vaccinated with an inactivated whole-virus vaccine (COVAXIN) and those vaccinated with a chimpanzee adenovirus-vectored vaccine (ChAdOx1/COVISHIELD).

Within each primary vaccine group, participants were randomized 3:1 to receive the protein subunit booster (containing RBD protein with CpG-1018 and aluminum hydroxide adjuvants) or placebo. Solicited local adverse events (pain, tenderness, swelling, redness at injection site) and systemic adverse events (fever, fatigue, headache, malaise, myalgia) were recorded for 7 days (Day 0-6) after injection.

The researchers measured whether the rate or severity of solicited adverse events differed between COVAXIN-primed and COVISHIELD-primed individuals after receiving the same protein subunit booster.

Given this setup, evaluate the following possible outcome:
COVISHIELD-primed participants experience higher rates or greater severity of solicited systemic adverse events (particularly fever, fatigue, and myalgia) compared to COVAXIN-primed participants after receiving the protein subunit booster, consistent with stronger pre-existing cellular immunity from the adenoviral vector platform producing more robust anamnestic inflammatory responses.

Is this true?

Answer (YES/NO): NO